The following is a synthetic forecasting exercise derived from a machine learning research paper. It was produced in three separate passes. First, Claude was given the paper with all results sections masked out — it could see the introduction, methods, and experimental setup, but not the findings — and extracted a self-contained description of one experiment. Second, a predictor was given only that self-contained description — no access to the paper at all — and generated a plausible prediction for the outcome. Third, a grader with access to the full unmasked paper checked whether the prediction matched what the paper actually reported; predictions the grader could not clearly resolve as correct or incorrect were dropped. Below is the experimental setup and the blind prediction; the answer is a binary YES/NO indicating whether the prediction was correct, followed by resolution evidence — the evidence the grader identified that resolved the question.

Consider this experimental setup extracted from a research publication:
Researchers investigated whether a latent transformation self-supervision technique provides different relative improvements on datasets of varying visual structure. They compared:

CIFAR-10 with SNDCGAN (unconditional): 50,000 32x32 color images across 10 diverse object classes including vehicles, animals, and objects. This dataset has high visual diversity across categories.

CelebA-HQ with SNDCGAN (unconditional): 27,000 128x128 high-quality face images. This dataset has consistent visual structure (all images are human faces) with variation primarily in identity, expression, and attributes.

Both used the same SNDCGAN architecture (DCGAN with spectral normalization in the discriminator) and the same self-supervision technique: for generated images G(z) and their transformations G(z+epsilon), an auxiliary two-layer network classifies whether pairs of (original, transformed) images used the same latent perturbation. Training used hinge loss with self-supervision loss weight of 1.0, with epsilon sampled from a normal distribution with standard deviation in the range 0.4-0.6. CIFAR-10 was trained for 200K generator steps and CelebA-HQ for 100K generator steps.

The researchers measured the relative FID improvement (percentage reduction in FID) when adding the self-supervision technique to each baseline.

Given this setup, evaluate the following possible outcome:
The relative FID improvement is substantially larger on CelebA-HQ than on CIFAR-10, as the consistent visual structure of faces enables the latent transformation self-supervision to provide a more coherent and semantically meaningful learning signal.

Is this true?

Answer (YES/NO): YES